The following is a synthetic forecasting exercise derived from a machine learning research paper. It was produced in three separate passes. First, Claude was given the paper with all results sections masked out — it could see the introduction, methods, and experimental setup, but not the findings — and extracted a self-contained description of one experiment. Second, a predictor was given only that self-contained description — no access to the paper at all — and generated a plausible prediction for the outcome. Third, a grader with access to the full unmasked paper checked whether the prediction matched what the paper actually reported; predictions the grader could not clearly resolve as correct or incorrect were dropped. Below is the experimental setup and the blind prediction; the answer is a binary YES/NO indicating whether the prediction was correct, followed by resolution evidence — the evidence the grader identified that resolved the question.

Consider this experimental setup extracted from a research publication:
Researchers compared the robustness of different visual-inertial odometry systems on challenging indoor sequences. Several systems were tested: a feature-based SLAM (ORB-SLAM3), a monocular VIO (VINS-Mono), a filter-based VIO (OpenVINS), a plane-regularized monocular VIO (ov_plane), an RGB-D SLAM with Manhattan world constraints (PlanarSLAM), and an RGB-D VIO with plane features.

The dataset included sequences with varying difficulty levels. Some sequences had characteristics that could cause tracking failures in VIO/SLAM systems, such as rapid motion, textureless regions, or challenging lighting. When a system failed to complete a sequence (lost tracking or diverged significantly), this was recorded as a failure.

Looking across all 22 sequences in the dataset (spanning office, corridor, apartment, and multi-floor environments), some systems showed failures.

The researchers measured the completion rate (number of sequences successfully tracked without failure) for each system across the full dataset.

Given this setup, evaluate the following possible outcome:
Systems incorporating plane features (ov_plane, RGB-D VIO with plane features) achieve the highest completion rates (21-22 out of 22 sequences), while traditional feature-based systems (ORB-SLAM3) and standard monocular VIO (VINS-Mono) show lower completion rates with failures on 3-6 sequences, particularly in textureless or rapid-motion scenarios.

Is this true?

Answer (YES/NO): NO